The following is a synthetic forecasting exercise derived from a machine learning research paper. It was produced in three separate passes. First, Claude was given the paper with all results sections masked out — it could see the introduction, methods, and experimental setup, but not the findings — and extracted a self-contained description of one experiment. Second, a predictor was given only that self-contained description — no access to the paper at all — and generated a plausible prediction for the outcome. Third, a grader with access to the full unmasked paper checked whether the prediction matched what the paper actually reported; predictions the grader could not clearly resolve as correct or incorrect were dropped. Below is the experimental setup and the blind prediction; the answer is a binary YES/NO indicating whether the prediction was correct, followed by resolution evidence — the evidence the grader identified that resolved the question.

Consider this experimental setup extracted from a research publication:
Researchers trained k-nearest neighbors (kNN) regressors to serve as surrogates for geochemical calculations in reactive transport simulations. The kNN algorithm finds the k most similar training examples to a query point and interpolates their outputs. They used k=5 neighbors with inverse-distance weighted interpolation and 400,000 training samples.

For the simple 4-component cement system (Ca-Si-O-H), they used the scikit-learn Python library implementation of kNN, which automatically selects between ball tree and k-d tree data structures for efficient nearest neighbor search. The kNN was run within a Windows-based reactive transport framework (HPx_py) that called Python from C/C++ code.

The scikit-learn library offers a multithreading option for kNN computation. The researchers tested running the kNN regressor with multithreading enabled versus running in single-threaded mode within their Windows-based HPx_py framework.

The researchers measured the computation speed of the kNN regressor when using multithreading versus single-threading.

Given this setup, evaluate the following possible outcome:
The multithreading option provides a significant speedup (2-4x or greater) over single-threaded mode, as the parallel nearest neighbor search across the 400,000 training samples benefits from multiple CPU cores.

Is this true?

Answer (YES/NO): NO